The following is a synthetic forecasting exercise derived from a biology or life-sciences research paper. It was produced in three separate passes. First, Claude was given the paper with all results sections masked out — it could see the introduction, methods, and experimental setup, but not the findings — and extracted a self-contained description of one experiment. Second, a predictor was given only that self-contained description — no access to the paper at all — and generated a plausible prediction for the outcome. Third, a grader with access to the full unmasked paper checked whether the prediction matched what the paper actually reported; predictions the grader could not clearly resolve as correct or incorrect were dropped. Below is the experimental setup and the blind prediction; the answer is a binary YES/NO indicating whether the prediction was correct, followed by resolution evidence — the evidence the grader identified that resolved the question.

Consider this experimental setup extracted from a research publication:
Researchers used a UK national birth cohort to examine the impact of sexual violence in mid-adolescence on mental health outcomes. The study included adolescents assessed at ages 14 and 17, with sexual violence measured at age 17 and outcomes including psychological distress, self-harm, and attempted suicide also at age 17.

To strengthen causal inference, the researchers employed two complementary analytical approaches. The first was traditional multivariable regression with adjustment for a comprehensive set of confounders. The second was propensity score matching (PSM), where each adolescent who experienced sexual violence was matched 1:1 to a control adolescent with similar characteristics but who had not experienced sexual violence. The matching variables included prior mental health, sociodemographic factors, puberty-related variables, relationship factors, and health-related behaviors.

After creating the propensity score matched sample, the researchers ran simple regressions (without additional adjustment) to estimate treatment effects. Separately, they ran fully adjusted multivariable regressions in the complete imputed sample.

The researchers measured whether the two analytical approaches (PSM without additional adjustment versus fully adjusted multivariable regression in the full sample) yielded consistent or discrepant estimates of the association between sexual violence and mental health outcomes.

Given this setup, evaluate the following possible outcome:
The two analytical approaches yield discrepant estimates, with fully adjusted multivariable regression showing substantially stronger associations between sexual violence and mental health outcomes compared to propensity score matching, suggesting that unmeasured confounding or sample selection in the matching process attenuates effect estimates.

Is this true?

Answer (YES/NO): NO